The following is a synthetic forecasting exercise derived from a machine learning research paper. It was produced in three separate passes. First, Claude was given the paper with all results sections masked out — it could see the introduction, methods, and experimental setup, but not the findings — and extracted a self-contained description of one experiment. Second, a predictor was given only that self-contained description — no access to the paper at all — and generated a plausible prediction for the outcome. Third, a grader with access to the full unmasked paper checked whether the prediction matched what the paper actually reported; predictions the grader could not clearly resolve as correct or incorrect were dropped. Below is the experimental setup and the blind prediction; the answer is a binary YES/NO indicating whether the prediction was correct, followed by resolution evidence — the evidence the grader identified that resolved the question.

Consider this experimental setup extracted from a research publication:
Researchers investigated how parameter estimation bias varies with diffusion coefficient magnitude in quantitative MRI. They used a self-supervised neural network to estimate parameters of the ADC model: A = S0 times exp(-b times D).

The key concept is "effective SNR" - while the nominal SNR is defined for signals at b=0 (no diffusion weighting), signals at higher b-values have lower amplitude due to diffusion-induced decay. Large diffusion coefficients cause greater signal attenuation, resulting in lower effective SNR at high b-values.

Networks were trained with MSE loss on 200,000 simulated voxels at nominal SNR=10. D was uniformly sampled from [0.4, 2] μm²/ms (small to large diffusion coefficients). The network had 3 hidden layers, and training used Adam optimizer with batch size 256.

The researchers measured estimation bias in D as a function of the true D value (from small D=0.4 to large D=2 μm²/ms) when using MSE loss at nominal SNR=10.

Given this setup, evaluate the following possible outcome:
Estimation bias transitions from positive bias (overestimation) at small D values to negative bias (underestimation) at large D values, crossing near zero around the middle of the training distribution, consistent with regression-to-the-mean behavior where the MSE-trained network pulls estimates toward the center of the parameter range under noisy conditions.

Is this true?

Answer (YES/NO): NO